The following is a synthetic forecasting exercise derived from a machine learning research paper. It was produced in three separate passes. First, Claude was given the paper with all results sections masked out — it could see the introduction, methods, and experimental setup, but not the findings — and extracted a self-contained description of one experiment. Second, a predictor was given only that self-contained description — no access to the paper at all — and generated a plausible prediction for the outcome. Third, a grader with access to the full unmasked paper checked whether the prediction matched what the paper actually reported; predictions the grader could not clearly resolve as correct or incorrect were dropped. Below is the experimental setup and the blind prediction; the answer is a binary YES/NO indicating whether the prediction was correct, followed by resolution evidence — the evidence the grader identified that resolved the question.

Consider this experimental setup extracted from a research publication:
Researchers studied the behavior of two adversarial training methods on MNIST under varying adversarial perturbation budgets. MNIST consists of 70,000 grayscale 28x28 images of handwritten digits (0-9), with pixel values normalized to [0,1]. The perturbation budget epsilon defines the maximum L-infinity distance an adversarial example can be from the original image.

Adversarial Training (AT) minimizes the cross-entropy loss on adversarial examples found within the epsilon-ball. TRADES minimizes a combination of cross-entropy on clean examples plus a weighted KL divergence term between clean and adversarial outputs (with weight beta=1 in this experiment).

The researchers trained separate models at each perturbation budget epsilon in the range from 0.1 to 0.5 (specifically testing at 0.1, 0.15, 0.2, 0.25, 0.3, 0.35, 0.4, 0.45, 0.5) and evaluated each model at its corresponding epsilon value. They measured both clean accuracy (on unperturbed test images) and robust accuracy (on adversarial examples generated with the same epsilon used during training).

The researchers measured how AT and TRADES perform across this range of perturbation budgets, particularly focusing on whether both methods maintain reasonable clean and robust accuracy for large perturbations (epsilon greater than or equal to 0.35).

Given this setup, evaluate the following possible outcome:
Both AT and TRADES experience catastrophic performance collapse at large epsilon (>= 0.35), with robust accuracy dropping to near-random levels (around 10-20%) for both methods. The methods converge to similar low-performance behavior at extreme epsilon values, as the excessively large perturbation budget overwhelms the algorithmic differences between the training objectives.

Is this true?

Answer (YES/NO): NO